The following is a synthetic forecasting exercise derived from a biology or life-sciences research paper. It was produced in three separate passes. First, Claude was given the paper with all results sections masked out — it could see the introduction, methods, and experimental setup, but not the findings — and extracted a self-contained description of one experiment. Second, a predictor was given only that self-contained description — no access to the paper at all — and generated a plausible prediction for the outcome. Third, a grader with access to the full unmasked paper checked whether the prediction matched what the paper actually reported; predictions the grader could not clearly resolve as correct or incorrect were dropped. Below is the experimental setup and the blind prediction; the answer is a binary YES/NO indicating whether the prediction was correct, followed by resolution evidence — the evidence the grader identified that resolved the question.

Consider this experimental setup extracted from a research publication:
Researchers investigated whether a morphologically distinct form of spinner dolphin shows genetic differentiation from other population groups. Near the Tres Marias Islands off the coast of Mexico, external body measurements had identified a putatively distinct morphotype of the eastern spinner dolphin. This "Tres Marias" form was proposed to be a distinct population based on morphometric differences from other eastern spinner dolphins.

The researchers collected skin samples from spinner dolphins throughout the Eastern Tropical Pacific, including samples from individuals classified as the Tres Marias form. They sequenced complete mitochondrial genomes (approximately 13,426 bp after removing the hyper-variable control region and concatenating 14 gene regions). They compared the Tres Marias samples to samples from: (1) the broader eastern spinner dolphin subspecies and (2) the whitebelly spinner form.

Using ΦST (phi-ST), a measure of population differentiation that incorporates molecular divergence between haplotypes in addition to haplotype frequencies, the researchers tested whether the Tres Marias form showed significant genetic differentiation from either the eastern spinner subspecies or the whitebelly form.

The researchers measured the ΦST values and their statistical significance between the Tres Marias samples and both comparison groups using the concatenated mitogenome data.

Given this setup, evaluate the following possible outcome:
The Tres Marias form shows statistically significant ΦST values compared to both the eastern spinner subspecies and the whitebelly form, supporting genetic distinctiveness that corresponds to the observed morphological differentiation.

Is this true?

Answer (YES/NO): NO